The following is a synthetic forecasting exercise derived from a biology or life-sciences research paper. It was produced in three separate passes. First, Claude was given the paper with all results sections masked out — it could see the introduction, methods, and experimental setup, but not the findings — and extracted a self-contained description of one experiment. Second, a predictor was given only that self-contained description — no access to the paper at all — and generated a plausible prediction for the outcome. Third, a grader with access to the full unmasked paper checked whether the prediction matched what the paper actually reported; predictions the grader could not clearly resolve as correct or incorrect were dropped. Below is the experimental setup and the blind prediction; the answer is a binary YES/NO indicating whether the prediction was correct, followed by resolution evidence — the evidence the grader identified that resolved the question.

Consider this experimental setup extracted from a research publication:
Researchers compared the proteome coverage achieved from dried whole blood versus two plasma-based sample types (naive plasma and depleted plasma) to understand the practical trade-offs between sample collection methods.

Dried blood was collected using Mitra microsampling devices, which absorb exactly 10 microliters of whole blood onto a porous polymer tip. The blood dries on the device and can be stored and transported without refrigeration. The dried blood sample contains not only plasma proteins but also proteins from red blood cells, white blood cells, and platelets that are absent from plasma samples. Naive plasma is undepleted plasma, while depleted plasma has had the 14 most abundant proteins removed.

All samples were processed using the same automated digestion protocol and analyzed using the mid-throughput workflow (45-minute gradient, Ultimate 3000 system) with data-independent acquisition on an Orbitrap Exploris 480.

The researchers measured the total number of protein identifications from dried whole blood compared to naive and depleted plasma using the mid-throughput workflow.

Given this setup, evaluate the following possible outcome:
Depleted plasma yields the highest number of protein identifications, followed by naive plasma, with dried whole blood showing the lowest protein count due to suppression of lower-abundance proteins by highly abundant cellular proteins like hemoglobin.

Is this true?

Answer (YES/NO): NO